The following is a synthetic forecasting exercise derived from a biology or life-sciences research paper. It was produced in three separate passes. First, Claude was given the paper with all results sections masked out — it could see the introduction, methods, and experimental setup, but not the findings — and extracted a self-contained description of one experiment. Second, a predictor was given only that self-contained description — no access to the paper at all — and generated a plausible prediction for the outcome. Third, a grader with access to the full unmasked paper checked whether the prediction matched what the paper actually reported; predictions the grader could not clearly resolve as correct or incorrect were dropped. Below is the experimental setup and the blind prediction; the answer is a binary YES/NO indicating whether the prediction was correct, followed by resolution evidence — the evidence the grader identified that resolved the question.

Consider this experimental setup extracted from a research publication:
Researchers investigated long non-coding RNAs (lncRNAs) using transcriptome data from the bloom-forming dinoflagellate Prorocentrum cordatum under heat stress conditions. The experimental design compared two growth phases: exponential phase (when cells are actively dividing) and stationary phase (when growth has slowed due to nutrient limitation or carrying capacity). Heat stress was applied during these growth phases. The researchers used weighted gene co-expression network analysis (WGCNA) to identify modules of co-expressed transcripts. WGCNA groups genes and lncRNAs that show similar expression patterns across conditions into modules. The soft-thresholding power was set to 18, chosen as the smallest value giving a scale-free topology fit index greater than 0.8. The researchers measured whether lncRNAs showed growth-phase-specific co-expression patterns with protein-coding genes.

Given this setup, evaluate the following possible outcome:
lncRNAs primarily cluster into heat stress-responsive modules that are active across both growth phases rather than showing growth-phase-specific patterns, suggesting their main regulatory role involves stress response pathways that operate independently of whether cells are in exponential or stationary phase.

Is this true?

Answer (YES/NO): NO